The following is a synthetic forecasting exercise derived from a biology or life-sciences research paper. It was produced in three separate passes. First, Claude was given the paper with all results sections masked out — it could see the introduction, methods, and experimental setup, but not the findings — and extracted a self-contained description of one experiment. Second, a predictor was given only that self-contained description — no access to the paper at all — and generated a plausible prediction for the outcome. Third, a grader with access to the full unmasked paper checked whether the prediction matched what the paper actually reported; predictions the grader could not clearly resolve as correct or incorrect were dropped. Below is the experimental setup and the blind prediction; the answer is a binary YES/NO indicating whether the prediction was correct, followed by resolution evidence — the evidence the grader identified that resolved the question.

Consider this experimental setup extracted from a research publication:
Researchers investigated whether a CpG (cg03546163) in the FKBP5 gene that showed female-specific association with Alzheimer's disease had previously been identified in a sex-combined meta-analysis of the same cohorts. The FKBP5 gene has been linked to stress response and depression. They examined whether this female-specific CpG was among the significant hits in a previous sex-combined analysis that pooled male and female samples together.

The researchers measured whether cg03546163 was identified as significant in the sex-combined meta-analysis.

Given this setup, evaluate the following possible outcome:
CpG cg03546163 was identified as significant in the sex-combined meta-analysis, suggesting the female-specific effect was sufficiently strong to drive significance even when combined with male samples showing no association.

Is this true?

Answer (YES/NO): YES